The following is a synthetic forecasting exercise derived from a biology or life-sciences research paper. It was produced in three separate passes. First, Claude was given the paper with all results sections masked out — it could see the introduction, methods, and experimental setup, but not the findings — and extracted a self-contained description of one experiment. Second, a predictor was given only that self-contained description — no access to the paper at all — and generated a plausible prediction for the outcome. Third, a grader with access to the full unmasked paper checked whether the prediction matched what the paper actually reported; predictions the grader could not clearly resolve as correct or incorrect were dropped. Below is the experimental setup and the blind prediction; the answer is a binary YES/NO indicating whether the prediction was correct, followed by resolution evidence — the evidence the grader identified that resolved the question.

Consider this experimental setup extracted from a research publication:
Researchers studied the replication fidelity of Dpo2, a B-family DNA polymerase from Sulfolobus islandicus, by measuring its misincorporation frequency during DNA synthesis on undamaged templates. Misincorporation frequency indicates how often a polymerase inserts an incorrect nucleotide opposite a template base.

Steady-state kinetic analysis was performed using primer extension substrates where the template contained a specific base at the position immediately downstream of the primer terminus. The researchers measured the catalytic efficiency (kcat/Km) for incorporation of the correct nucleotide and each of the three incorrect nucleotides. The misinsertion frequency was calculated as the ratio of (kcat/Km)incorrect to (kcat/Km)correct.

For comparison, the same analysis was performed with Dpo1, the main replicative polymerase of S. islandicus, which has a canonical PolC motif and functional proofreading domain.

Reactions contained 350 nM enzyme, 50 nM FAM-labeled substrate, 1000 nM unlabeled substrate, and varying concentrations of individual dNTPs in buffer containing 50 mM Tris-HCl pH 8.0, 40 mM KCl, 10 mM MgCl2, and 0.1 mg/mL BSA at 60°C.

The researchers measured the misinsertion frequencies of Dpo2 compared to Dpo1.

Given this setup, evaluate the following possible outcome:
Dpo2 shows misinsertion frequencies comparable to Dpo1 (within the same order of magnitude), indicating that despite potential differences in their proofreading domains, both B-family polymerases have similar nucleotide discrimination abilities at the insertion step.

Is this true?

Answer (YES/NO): YES